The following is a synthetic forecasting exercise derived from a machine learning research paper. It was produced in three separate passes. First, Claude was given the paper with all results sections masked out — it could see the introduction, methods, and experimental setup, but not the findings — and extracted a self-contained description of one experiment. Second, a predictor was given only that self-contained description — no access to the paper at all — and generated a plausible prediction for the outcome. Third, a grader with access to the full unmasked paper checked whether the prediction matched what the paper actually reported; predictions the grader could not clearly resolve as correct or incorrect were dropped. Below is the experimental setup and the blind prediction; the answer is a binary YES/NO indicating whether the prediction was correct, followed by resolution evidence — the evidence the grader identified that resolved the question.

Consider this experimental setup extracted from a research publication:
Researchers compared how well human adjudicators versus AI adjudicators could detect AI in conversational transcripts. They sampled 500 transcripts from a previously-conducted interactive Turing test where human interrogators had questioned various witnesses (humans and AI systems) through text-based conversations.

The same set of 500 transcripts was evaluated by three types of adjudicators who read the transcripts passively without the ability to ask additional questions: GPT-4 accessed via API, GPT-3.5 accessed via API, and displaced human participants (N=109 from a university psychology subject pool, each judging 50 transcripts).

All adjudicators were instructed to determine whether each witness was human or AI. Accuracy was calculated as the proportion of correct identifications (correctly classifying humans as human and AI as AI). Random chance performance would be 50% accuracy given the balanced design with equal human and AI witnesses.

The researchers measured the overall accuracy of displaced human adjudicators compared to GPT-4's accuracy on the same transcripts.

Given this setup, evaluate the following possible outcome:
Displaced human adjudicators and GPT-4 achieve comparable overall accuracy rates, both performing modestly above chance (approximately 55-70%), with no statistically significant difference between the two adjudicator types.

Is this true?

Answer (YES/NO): NO